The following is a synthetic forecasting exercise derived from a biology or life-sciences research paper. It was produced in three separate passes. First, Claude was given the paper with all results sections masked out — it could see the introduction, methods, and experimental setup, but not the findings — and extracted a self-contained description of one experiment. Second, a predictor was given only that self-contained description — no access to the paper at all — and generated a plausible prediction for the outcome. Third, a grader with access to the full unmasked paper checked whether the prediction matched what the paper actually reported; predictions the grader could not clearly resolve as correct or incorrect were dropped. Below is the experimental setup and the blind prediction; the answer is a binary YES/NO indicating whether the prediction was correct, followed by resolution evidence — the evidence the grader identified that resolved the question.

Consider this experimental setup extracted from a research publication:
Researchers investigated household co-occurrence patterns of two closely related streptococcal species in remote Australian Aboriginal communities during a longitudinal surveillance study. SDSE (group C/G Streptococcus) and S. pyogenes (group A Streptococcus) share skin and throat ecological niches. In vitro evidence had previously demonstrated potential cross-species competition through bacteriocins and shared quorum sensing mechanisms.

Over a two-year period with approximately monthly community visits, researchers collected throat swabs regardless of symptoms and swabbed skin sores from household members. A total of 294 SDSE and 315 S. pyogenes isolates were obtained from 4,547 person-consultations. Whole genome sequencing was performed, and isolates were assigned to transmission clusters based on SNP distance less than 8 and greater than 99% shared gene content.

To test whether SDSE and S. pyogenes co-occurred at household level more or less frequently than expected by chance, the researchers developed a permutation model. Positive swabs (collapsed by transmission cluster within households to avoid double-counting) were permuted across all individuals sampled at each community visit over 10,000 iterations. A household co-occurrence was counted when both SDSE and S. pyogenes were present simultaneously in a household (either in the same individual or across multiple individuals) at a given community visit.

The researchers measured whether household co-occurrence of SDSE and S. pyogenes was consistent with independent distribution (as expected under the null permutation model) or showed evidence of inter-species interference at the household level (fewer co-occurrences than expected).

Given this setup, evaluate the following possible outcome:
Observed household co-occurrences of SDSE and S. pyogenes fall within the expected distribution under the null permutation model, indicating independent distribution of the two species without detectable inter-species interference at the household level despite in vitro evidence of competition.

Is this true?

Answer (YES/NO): YES